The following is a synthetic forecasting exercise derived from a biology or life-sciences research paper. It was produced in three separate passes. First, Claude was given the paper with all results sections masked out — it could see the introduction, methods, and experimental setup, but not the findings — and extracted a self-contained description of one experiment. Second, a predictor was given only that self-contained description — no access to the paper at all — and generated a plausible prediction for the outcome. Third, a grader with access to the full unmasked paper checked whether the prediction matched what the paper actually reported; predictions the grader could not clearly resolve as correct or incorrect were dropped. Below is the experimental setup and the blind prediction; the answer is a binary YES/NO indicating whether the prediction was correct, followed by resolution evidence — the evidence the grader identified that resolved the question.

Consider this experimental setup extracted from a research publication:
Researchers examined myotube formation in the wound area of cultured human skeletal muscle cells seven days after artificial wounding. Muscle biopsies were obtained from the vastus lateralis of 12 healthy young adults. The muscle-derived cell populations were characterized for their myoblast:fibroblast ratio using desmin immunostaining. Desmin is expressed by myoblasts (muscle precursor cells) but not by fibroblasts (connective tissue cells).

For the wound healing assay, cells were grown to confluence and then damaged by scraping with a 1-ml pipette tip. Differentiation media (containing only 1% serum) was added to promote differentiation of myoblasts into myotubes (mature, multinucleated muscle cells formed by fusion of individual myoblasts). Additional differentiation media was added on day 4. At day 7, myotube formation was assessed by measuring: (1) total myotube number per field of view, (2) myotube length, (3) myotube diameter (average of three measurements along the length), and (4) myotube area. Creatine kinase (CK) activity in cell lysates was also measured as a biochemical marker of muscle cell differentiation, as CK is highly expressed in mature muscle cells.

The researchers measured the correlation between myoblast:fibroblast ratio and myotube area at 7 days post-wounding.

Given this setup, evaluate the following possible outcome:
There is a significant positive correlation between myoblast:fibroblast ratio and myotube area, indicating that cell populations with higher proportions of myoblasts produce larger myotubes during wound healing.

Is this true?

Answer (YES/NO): YES